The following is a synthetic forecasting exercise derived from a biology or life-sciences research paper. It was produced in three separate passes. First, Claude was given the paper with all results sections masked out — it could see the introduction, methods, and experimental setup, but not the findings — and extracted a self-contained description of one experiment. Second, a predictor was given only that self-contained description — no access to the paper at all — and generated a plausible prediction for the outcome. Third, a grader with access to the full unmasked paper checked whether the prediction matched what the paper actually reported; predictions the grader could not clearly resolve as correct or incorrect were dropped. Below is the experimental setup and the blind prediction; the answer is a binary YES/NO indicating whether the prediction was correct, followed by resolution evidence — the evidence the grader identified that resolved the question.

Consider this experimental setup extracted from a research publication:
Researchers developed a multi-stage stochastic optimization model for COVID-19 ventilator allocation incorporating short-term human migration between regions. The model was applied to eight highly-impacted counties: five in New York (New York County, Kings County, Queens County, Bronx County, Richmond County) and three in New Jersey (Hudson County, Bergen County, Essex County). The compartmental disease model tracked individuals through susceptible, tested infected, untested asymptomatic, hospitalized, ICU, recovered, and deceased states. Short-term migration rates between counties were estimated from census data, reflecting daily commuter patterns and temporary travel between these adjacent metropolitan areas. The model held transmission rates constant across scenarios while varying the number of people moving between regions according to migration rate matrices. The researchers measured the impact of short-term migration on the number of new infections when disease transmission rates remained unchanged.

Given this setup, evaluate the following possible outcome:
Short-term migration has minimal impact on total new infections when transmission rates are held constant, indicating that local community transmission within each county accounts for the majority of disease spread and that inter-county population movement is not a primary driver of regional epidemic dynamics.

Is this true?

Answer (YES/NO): NO